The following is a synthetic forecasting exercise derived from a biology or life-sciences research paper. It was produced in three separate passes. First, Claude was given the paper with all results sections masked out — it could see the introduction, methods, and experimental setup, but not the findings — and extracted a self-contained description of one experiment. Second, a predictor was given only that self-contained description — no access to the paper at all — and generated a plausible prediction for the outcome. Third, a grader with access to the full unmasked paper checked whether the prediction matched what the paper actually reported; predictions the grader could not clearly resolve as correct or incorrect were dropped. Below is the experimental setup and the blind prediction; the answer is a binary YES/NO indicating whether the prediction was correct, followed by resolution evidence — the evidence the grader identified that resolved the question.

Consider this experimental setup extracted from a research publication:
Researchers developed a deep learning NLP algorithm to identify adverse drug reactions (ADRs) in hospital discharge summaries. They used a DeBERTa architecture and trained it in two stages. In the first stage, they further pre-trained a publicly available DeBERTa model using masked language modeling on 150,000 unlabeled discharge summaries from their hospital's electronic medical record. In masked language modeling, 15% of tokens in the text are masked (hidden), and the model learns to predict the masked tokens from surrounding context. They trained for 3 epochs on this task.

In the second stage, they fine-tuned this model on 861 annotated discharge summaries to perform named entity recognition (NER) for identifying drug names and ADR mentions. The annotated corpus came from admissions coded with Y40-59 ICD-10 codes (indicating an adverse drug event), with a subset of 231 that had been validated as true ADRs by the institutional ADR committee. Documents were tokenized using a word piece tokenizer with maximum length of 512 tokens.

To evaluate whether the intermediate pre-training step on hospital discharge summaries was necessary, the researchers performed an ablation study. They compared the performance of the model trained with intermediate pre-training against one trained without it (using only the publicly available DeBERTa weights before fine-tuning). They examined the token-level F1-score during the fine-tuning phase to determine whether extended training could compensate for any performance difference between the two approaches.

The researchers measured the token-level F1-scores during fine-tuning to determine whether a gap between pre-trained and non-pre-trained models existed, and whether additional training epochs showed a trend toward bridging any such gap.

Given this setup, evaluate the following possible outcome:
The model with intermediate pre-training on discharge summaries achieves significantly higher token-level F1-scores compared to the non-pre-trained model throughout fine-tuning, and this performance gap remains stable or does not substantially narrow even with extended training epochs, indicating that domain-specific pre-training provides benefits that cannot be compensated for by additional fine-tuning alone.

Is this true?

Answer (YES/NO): YES